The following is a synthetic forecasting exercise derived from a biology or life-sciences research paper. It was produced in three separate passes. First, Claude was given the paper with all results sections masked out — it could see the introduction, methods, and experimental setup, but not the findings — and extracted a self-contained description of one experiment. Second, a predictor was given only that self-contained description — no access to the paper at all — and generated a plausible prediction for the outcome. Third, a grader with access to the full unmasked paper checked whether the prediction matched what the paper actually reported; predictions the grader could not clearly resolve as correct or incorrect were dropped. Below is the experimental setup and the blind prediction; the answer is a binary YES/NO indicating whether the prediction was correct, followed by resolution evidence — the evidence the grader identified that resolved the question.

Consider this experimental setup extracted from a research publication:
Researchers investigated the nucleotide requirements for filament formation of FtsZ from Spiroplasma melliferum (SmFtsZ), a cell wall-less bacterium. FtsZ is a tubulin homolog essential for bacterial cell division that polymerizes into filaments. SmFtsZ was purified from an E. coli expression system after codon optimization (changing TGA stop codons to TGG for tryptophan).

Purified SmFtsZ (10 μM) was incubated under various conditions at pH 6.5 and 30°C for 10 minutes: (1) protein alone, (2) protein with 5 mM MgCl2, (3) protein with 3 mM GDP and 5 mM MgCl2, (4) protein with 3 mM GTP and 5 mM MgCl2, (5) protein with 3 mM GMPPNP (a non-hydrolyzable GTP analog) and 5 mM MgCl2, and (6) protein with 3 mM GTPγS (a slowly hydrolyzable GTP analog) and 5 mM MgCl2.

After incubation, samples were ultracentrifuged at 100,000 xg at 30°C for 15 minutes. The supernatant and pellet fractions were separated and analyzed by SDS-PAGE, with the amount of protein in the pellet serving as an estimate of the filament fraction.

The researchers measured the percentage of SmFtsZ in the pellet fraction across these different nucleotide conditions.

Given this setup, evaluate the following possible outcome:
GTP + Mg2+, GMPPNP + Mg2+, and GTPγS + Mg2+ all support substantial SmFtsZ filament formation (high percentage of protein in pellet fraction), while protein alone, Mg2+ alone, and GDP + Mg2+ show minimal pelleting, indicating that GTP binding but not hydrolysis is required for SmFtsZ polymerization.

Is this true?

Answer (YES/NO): NO